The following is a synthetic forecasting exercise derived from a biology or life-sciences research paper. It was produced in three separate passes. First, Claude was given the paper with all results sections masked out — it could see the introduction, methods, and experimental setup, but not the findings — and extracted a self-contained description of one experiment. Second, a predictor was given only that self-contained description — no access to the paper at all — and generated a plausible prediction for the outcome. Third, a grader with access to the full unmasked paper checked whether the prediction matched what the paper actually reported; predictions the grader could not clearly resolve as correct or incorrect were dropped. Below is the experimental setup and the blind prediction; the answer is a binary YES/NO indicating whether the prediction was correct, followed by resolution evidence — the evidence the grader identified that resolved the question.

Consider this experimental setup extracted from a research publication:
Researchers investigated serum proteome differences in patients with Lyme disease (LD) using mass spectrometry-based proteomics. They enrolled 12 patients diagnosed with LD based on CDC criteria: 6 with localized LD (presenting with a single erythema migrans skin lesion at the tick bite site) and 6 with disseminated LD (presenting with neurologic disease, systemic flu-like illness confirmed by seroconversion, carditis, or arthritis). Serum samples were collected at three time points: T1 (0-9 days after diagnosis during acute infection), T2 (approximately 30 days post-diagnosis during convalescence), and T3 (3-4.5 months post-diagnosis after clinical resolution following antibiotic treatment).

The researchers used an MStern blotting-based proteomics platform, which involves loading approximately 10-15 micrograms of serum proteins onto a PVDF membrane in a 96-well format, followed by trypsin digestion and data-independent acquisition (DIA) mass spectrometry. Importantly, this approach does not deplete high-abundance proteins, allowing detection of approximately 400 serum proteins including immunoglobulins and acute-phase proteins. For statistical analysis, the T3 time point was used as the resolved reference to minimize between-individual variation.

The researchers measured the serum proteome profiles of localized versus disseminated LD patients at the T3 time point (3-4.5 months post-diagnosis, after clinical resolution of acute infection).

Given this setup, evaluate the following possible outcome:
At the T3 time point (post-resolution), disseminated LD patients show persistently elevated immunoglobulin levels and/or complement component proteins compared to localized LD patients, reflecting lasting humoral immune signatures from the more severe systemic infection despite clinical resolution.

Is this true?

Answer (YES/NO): NO